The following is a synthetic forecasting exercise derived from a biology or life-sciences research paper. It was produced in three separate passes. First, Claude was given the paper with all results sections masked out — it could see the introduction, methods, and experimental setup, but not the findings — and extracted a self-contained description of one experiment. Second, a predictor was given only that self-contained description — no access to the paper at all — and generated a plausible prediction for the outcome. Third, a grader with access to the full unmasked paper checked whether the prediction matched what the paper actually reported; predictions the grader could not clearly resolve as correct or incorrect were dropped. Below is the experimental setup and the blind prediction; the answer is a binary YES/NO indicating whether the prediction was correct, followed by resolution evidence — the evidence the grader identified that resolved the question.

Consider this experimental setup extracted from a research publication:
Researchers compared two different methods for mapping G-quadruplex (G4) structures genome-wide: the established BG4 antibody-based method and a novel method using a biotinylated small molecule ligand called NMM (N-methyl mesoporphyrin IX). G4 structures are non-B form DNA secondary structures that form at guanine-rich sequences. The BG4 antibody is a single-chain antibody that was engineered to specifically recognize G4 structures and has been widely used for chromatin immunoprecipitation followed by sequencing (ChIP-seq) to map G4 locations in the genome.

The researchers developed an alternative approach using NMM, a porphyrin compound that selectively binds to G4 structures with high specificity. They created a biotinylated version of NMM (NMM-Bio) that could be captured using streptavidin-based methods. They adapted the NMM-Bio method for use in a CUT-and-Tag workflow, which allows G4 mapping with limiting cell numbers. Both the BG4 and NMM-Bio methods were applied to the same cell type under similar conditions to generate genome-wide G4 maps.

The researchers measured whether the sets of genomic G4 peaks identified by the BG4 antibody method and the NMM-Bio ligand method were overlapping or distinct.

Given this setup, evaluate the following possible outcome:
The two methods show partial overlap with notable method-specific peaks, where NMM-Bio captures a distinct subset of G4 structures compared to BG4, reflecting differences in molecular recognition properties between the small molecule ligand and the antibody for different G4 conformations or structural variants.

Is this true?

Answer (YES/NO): YES